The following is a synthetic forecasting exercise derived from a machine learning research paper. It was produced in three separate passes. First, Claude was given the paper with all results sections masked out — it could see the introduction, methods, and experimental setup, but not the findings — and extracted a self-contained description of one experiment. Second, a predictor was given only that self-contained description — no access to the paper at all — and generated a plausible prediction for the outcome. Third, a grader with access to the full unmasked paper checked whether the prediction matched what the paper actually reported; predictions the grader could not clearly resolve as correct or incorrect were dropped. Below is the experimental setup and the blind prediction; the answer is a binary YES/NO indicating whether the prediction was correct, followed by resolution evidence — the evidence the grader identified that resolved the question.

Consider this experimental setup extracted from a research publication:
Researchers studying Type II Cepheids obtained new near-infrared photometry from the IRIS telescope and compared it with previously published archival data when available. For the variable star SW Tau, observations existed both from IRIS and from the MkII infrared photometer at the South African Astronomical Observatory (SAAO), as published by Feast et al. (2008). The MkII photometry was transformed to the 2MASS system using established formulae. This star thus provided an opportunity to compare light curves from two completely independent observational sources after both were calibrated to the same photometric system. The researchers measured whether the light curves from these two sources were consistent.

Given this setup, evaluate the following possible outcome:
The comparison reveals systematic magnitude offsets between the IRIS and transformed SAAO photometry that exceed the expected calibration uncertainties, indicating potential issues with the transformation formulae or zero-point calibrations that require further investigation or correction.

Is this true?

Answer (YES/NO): NO